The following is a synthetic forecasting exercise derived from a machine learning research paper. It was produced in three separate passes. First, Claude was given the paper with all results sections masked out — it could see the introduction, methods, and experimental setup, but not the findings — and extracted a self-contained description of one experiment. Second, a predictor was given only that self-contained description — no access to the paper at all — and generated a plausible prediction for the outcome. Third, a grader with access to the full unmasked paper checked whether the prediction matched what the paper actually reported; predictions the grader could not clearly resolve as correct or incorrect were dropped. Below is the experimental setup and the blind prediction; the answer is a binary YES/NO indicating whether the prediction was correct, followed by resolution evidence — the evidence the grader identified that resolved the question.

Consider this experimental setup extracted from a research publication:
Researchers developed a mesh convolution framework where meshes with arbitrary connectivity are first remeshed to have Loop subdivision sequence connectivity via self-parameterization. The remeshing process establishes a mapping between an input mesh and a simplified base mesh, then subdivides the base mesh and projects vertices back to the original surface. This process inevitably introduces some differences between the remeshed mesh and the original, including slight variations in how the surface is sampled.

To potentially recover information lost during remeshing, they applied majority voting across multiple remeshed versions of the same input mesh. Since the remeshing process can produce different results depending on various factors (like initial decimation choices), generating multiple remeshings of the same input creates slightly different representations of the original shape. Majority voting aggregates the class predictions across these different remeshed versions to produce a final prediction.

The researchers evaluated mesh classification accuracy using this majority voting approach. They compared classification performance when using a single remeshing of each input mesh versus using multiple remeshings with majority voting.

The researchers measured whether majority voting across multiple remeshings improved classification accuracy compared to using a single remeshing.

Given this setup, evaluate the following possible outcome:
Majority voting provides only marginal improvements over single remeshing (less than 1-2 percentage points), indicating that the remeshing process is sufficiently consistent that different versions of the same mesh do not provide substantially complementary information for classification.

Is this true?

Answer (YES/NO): YES